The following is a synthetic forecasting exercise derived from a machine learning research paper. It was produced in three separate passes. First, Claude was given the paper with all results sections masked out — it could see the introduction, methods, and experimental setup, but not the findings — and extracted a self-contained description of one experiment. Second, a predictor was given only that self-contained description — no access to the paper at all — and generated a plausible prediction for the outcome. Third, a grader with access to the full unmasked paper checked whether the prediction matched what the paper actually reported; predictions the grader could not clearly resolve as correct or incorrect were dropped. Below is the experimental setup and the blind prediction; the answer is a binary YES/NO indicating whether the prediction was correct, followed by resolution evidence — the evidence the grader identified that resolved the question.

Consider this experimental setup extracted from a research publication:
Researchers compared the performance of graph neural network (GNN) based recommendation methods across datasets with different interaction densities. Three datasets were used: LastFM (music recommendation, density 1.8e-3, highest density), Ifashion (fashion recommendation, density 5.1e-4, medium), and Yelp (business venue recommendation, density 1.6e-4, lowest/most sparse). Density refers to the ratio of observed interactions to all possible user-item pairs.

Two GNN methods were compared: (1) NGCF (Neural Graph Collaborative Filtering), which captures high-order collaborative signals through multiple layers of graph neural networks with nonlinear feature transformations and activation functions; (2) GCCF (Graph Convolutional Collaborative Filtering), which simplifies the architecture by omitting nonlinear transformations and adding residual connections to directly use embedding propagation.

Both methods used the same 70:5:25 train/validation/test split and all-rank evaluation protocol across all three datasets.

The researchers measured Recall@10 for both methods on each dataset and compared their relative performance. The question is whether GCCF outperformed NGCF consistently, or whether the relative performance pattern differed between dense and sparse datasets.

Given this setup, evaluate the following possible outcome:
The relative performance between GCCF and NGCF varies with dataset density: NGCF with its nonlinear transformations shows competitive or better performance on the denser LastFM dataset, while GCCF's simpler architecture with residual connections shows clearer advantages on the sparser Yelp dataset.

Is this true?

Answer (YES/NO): YES